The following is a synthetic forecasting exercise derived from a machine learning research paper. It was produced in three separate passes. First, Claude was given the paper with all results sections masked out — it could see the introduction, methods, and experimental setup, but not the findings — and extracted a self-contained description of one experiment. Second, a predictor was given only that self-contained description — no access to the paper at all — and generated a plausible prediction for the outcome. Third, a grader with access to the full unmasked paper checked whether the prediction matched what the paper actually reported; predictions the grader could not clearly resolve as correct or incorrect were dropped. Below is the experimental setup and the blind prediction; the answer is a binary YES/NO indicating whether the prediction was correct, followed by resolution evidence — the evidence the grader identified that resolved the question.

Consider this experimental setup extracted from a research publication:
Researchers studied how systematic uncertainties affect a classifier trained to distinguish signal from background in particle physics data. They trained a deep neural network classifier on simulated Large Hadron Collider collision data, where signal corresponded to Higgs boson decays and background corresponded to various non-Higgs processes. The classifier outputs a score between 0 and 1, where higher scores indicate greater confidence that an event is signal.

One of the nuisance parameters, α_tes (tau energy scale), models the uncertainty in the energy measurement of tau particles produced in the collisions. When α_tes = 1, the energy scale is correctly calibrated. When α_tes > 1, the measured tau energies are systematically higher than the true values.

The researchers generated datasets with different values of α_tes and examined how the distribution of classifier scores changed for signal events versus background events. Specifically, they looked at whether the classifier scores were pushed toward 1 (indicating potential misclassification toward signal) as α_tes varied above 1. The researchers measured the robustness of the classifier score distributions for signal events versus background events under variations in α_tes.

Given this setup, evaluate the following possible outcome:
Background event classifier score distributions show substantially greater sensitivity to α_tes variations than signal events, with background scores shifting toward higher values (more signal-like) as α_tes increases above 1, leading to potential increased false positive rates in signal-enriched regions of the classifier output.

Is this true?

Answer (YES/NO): YES